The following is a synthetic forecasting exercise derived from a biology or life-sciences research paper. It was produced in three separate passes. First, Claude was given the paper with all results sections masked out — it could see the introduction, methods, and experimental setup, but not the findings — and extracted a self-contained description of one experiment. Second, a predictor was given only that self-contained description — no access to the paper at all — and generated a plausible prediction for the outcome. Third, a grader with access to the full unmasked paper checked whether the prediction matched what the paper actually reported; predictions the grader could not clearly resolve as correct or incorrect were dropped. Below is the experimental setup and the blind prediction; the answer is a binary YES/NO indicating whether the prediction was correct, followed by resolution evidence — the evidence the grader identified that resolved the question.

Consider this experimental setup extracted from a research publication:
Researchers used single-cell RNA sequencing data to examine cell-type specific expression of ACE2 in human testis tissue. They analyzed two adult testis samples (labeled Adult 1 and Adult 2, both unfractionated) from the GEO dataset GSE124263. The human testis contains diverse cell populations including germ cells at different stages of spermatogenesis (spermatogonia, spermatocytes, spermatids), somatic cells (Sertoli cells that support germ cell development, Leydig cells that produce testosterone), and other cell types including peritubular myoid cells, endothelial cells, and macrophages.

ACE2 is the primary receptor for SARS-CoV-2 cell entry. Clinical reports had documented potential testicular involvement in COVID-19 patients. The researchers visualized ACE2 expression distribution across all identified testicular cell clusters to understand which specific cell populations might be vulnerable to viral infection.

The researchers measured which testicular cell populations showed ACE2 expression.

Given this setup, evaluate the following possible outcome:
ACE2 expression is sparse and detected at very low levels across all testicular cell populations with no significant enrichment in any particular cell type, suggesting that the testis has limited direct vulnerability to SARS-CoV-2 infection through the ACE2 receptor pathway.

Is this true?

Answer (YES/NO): NO